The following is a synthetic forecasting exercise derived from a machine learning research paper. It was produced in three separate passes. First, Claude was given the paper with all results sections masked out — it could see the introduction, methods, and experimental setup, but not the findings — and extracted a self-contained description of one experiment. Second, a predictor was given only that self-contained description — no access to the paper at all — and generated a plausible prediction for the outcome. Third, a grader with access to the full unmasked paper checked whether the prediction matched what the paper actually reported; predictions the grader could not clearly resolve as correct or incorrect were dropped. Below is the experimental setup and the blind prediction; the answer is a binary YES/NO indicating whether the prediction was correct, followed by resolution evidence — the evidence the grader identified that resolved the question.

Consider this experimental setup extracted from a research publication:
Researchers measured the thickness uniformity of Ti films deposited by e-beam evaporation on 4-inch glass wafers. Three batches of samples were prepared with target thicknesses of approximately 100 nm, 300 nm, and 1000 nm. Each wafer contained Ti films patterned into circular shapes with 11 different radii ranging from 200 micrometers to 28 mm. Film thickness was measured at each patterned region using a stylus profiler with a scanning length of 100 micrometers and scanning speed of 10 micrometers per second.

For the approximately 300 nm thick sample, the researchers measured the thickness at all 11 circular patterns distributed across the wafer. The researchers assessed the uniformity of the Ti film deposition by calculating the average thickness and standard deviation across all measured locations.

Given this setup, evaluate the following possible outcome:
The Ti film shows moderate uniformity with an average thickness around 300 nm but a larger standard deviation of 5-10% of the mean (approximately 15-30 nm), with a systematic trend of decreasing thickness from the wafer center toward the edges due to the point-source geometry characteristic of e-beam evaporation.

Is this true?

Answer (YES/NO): NO